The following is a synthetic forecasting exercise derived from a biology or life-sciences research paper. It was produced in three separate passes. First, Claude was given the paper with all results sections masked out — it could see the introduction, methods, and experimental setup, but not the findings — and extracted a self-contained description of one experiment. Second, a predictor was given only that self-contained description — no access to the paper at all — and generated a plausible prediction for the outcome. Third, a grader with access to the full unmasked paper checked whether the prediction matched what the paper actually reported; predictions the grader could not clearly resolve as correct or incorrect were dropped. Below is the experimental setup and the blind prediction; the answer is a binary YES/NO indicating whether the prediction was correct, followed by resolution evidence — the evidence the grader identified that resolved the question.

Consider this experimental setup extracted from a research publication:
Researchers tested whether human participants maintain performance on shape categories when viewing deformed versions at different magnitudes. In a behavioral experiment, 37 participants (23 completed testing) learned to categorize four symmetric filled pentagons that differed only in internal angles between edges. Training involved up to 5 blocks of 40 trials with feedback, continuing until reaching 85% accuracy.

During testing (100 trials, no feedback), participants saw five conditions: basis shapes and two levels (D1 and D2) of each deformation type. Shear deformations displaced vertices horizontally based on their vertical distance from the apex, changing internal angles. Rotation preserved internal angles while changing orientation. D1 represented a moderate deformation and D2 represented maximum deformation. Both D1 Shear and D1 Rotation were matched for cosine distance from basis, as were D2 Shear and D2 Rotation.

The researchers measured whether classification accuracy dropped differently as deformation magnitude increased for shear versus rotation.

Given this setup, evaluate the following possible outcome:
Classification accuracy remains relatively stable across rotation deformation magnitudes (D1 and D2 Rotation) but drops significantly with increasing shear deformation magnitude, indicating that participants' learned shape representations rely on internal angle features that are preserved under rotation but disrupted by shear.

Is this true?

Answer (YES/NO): YES